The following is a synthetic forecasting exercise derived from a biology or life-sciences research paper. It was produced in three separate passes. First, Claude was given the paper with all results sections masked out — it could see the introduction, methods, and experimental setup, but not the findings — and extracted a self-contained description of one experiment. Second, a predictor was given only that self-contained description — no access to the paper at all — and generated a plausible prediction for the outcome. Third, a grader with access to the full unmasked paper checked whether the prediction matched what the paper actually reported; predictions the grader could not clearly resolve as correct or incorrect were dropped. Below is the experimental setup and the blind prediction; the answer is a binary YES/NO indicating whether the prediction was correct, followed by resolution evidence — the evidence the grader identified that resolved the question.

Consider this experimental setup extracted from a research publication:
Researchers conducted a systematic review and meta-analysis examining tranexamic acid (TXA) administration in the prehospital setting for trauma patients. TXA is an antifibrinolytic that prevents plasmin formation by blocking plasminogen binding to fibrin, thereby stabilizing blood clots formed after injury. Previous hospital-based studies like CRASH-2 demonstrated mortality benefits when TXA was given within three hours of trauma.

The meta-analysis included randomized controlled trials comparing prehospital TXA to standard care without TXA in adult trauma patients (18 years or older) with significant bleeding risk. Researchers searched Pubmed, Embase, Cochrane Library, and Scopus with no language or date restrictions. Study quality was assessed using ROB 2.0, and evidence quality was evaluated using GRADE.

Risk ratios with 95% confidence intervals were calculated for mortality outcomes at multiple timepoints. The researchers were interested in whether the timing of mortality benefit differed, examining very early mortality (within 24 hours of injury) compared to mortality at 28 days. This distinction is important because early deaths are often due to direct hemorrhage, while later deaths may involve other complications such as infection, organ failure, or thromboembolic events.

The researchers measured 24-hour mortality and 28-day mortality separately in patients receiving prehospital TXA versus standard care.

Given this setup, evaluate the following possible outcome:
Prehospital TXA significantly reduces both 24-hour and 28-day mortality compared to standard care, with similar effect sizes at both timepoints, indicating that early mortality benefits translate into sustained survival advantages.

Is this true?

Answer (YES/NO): YES